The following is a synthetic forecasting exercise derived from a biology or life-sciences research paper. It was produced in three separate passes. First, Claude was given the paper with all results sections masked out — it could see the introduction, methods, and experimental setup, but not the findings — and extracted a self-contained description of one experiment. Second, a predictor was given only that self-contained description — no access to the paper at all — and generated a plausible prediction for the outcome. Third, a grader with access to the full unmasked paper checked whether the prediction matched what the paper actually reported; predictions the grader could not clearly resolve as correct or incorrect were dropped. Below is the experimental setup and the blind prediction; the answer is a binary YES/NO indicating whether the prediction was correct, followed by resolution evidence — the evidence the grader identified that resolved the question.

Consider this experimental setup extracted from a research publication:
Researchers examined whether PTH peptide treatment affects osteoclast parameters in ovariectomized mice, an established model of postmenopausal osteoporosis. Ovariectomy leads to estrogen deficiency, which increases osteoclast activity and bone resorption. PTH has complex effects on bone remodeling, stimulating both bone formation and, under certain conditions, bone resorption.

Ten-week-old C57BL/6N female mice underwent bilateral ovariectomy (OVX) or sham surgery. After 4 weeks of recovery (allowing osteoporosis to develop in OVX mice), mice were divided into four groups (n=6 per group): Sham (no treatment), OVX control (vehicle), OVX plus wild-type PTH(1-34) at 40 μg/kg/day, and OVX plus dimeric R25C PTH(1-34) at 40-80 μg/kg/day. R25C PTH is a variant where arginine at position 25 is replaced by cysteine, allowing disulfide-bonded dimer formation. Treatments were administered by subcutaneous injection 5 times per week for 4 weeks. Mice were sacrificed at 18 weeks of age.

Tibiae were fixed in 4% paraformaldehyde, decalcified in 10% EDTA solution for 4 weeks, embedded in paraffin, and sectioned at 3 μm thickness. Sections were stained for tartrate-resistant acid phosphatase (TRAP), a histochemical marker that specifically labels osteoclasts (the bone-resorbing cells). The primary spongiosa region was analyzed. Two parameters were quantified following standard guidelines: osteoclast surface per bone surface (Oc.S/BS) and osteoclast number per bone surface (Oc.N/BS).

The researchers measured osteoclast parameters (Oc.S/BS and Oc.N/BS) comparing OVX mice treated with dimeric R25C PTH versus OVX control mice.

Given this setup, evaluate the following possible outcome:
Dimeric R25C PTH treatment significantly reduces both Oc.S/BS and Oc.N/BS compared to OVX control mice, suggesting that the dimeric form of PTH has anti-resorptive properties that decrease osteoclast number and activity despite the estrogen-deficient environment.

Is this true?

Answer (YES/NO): NO